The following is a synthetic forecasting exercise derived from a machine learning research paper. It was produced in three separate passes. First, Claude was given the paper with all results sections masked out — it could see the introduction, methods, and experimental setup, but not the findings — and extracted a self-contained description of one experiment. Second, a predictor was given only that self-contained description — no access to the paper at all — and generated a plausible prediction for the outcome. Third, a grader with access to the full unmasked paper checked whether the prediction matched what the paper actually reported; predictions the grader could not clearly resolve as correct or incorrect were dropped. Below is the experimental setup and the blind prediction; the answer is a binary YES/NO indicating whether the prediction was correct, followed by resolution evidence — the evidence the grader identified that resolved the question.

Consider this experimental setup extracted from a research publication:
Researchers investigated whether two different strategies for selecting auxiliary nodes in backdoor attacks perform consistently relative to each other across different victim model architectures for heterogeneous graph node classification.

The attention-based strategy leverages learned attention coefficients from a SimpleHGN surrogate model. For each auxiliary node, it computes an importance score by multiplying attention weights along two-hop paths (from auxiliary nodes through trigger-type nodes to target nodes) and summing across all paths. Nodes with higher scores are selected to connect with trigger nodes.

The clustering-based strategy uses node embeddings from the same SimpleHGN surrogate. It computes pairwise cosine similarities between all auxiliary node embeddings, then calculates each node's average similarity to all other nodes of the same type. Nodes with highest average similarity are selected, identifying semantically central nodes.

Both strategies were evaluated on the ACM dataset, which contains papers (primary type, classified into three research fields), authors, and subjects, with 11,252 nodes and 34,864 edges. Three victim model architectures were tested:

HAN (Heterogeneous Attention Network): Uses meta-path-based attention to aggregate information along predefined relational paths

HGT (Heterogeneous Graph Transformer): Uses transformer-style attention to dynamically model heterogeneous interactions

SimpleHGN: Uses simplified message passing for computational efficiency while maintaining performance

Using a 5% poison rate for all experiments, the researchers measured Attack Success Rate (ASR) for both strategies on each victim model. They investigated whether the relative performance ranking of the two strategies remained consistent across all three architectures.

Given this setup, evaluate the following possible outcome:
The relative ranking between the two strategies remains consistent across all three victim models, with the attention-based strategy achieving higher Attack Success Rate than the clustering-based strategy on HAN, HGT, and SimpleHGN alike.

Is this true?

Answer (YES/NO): NO